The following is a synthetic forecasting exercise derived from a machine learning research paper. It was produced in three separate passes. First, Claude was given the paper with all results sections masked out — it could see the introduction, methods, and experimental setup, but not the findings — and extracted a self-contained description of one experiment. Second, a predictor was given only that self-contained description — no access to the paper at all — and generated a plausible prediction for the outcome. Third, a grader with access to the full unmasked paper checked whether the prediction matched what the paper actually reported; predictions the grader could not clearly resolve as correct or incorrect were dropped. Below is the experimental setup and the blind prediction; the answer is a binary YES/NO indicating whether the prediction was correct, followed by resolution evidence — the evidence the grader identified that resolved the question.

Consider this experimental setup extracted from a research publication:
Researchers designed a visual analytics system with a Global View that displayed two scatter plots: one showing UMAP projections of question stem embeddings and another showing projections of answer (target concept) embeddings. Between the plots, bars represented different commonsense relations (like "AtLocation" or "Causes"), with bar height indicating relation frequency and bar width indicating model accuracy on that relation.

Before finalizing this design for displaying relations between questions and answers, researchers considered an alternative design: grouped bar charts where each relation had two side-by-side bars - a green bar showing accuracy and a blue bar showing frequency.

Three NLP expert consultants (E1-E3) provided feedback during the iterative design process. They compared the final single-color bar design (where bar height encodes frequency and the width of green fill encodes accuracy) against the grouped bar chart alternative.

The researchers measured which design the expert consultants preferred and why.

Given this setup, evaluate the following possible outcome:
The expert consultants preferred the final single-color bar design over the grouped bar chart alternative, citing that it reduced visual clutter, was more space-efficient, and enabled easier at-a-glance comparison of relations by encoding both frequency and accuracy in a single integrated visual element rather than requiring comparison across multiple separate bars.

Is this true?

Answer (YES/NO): NO